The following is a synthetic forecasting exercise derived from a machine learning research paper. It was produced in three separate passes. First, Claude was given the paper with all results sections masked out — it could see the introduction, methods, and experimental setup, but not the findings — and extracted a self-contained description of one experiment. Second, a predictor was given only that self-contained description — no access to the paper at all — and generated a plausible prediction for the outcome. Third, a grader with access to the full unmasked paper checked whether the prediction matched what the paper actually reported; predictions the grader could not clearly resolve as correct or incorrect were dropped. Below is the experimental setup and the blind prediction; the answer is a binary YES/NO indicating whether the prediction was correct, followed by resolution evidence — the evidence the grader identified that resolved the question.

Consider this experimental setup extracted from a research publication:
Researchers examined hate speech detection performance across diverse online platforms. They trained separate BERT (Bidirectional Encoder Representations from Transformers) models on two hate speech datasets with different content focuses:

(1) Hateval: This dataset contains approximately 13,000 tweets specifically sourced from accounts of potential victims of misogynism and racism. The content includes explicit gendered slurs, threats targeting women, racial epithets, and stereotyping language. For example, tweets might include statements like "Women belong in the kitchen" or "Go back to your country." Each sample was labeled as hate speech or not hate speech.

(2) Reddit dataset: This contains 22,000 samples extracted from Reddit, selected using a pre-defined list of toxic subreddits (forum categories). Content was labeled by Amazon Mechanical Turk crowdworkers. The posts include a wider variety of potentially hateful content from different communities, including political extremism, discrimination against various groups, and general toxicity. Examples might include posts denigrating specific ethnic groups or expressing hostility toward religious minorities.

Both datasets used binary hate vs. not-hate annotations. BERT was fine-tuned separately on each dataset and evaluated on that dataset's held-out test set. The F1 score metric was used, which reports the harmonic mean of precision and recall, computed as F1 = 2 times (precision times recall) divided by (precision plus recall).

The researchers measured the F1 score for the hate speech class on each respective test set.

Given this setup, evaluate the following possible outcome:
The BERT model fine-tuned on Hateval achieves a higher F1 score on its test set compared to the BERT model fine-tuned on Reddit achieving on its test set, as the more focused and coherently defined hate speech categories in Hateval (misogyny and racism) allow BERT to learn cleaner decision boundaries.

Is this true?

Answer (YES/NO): NO